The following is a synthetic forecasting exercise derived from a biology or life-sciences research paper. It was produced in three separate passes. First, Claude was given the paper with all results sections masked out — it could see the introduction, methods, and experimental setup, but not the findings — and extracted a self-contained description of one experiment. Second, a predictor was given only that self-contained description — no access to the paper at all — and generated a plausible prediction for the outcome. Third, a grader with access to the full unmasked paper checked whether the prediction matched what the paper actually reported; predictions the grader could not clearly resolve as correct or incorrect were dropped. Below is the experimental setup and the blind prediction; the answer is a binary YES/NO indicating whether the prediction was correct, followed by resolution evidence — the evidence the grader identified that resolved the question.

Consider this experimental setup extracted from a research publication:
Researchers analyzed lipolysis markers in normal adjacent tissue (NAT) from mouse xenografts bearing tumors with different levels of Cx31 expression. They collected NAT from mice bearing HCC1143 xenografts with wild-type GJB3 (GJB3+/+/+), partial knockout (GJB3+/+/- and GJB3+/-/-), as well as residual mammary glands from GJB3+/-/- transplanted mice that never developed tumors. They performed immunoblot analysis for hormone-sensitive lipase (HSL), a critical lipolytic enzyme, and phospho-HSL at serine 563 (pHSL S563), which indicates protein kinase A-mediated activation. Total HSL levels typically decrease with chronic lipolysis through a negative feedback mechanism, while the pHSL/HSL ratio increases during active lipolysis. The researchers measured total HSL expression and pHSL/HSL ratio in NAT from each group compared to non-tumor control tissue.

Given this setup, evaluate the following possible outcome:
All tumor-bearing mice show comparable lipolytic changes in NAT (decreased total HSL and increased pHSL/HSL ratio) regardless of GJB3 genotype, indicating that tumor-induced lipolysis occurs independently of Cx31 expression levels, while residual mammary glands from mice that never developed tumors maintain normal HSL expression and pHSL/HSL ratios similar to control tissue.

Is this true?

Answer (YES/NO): NO